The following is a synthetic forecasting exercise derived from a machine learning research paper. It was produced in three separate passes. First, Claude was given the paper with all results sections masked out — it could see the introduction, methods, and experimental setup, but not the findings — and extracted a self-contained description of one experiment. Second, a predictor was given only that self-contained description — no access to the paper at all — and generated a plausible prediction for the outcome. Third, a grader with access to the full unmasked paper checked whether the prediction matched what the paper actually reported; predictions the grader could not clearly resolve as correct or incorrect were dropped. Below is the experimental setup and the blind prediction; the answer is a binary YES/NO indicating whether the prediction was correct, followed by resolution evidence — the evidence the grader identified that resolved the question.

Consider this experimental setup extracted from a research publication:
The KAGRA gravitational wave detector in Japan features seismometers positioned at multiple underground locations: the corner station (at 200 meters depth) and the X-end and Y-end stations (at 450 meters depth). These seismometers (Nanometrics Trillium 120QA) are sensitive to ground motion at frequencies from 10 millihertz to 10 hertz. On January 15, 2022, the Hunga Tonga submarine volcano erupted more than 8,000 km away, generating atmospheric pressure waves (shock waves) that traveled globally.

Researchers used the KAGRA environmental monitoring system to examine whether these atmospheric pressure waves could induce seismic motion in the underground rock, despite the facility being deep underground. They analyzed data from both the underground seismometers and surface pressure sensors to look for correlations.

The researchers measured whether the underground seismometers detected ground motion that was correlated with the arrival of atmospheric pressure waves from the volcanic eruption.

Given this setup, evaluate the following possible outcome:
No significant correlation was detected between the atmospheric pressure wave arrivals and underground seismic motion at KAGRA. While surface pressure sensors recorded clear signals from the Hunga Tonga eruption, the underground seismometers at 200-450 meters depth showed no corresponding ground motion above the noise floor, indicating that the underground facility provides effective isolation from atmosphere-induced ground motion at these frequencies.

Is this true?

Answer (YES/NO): NO